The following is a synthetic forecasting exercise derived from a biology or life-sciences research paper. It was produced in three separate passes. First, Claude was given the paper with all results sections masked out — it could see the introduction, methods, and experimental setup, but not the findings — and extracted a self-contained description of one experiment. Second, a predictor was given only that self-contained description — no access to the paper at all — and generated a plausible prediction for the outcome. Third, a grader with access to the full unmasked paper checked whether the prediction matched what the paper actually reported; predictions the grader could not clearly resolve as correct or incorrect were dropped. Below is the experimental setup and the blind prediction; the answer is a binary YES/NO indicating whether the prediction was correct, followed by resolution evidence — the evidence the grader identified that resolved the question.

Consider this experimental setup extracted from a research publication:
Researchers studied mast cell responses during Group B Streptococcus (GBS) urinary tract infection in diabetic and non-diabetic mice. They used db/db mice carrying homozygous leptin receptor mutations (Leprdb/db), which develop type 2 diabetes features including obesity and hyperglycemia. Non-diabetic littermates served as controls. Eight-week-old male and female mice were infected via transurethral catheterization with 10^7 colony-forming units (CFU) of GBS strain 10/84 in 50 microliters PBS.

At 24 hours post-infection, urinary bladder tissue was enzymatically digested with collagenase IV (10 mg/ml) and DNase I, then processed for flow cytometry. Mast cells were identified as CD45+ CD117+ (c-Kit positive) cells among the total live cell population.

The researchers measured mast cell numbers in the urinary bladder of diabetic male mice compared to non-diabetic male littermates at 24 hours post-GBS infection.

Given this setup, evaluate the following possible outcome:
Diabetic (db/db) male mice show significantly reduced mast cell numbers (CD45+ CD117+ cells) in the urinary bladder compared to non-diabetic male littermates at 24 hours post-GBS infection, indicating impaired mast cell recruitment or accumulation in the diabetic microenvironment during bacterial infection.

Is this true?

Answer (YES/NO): NO